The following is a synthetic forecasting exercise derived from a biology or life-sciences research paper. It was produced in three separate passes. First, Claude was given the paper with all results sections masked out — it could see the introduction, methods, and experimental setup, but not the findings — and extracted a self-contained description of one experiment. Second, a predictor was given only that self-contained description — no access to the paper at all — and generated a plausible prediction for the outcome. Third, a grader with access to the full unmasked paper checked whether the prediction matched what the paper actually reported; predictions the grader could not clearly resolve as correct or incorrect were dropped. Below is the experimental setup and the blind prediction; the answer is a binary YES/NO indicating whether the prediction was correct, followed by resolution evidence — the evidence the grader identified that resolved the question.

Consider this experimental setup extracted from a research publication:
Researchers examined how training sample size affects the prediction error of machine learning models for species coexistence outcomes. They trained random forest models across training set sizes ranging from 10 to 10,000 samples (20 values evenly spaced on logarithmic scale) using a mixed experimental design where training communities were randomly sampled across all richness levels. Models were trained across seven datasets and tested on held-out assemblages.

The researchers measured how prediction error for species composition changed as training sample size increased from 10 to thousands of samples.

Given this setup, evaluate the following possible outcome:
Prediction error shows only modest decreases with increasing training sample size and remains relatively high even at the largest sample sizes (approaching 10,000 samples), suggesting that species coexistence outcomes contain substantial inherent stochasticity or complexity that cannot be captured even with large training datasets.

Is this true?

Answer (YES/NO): NO